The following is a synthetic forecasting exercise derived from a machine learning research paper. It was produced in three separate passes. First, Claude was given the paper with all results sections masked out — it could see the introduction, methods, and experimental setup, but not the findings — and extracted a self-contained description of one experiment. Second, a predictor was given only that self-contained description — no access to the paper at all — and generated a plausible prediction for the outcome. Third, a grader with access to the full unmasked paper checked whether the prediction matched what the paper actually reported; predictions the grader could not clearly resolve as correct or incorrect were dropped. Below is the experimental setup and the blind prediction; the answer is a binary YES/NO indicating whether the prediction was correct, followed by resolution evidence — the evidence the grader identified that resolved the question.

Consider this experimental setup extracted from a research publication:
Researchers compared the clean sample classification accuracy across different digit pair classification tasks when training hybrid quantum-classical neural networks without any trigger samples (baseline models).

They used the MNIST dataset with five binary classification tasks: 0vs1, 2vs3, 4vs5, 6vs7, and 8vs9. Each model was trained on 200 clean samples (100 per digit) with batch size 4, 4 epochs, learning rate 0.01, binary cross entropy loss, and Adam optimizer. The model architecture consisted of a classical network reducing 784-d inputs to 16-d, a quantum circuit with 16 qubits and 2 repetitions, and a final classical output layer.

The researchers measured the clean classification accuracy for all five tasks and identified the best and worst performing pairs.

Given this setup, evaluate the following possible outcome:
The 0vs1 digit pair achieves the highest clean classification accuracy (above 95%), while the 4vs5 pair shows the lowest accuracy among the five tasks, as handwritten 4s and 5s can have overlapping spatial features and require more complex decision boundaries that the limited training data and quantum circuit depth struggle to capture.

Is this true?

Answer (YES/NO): NO